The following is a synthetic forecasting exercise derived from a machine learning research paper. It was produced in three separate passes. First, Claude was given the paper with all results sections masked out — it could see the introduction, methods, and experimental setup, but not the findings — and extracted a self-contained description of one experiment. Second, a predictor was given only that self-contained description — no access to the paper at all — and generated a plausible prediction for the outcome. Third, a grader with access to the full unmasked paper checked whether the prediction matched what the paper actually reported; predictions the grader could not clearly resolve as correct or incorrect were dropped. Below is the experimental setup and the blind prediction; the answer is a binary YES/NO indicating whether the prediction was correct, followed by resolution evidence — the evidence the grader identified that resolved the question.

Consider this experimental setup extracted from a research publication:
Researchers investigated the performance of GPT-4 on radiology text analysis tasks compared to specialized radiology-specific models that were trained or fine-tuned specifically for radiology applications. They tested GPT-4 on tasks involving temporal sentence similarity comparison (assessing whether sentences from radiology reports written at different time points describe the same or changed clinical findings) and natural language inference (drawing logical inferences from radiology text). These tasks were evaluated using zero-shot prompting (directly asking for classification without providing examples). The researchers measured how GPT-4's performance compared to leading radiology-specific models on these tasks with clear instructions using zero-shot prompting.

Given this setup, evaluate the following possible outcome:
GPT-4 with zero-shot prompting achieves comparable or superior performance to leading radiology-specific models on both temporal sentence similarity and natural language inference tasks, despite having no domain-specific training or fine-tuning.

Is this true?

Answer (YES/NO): YES